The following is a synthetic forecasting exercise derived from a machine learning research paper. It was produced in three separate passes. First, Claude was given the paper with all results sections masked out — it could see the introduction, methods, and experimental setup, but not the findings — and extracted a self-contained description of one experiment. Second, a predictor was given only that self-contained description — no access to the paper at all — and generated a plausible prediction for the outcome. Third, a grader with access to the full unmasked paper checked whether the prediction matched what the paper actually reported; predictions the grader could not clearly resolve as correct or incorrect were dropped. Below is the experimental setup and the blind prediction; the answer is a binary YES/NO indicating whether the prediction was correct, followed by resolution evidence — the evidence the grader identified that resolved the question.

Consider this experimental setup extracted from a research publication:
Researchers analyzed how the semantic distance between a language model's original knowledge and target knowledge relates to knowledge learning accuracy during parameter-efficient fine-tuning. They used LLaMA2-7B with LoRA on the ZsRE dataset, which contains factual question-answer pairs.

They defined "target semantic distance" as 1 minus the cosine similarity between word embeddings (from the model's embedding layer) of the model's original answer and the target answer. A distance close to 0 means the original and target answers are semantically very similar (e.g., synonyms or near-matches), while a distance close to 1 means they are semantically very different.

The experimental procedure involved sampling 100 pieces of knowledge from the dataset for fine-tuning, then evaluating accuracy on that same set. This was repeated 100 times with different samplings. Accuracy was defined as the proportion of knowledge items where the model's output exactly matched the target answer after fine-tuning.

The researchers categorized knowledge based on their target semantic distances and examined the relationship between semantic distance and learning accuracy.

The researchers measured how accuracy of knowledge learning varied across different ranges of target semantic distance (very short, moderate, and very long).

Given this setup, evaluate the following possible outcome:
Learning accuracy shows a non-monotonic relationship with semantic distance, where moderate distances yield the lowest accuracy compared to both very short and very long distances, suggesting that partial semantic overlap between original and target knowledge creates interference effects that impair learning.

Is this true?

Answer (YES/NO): NO